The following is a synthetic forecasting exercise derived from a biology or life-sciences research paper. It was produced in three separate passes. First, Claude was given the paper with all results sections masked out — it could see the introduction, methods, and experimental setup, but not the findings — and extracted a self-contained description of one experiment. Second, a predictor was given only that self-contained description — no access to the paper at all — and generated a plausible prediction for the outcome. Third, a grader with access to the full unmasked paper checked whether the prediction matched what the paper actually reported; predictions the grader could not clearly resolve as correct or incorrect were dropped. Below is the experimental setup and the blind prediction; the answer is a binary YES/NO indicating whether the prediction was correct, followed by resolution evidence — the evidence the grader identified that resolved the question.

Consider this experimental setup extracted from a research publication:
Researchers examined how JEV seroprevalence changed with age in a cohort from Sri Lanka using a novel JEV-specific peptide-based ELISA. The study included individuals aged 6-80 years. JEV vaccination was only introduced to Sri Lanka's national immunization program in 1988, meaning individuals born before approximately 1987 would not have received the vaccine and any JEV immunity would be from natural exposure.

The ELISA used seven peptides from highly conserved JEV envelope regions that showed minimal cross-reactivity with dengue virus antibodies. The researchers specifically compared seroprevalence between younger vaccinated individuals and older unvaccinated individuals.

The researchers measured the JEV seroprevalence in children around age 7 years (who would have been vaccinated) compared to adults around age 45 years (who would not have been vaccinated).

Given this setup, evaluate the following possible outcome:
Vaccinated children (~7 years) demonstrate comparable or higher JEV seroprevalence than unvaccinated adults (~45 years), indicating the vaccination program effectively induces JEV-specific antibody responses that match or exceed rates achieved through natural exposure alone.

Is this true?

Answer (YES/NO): YES